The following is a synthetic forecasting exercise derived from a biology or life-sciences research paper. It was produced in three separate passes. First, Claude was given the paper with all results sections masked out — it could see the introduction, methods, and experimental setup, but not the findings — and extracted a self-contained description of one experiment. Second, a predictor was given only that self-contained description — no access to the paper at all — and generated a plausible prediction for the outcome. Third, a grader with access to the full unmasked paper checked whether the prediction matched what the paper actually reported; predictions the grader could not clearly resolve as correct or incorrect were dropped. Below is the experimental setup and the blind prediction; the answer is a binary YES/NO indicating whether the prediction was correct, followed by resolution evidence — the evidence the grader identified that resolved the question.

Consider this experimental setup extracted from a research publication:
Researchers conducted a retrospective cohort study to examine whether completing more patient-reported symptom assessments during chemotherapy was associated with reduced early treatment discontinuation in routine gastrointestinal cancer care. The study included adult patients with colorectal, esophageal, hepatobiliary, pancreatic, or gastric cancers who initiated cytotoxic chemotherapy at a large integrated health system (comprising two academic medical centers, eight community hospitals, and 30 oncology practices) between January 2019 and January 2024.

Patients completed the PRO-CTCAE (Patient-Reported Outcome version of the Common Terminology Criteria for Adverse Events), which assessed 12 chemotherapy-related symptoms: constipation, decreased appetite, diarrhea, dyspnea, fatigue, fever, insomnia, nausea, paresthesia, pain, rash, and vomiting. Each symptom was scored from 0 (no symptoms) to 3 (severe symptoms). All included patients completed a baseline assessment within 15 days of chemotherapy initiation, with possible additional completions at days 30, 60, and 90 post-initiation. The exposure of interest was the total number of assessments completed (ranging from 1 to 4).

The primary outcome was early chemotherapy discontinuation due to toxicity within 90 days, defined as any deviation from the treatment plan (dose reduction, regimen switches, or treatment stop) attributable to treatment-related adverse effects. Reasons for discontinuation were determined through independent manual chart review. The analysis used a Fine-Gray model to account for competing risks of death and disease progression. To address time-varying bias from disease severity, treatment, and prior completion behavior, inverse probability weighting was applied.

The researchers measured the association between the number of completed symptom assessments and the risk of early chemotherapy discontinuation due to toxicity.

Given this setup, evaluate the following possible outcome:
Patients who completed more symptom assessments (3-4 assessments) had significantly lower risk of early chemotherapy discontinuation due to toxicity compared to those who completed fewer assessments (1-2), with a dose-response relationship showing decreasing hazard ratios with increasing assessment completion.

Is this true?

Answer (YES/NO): NO